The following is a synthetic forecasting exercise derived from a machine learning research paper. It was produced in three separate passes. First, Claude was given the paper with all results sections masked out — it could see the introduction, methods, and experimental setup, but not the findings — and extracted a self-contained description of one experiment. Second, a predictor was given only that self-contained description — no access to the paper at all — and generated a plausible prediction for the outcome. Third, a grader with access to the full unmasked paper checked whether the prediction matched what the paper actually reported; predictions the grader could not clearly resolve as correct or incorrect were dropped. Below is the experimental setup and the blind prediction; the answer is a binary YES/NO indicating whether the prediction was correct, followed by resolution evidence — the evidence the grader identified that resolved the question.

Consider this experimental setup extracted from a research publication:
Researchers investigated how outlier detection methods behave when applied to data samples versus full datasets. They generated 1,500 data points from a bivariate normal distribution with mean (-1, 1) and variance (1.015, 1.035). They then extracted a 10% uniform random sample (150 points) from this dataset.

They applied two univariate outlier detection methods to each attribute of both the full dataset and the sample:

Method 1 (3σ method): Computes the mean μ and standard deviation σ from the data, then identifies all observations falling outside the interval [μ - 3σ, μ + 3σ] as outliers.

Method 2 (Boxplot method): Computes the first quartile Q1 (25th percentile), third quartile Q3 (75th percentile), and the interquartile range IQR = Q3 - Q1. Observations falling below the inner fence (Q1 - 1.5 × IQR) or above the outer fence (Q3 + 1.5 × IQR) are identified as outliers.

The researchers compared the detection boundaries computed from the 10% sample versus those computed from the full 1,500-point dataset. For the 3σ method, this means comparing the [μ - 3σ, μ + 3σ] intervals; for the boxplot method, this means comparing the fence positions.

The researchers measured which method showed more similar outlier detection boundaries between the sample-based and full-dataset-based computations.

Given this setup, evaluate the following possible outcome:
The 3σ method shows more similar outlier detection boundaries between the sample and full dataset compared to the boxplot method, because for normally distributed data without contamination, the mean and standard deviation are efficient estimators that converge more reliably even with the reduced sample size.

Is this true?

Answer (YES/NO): YES